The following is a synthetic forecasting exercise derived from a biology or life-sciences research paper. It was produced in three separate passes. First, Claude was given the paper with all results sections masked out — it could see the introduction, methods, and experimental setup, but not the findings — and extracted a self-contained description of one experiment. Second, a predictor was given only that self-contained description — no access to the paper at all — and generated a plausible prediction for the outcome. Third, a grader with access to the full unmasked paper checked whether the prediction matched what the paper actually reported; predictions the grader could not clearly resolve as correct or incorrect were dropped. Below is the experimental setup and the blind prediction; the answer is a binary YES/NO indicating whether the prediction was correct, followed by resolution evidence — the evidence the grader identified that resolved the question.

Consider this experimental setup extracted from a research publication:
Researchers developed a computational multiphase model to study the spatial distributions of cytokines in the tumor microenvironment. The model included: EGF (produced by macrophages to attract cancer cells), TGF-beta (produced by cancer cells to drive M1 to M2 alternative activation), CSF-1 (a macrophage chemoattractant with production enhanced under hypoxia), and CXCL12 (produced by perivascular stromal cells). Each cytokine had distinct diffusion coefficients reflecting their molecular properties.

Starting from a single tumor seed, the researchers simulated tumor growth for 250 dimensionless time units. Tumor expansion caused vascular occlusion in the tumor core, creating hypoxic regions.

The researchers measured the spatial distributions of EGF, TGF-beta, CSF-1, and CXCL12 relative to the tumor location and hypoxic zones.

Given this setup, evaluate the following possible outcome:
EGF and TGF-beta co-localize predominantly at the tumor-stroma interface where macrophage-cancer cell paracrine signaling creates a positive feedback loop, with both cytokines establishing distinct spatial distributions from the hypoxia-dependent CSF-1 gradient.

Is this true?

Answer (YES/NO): NO